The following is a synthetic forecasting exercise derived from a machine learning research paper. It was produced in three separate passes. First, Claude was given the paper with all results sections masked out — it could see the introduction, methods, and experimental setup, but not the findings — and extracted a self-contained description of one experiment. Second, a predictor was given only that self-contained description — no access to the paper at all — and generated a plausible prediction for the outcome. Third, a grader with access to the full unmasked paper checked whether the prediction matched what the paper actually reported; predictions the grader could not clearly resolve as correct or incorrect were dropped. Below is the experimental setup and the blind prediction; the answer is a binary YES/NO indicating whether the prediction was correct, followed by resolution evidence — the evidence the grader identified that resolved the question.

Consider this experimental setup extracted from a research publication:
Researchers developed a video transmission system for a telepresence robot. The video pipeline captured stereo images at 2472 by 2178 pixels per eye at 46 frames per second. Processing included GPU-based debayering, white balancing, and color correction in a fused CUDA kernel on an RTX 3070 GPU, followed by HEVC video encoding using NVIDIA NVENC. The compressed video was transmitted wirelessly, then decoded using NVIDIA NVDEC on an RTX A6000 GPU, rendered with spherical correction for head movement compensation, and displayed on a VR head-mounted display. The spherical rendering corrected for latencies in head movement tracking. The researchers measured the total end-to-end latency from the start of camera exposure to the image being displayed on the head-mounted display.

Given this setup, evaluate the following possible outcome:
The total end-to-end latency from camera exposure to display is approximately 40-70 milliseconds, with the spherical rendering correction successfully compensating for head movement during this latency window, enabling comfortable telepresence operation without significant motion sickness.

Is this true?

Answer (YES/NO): NO